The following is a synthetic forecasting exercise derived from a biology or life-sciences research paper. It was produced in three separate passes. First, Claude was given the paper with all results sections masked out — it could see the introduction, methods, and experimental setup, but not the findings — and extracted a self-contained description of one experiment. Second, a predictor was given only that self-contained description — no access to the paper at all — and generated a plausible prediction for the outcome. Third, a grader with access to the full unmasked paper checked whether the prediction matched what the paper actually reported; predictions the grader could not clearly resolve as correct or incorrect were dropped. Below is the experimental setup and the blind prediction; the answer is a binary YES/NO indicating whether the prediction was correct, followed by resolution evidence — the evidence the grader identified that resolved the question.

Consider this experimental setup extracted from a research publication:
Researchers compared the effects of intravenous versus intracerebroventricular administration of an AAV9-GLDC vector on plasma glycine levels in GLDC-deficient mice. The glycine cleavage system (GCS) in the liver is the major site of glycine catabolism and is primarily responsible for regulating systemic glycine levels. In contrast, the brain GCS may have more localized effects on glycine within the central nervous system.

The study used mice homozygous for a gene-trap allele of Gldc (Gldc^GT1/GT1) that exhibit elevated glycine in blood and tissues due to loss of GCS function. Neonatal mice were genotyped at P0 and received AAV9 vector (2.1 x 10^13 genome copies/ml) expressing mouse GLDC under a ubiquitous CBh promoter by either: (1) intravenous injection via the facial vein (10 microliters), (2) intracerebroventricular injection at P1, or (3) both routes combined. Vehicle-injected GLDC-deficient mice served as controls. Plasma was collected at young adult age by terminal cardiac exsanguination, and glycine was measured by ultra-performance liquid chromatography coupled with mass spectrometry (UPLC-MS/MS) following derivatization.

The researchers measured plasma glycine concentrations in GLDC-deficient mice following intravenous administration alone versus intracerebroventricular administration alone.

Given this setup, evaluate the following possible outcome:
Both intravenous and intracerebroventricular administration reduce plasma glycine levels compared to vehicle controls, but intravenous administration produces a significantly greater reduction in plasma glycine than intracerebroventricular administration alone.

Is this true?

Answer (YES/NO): NO